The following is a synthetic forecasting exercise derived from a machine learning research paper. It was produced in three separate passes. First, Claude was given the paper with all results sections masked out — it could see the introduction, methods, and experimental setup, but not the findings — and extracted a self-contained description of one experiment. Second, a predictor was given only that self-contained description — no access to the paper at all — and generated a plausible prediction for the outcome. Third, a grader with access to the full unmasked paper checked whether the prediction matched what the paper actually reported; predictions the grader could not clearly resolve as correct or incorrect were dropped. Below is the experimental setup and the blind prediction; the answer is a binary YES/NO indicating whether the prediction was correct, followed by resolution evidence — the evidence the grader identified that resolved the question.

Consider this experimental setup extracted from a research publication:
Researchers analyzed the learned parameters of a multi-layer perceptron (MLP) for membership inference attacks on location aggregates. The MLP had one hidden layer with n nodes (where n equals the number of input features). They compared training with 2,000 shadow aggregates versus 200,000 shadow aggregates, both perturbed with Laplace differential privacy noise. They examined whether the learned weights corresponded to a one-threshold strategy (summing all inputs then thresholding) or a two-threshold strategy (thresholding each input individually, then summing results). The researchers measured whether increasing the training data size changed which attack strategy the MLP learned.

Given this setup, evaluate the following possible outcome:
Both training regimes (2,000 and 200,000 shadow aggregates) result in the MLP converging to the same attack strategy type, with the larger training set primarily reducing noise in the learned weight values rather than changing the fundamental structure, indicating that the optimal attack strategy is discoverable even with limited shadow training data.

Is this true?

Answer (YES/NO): NO